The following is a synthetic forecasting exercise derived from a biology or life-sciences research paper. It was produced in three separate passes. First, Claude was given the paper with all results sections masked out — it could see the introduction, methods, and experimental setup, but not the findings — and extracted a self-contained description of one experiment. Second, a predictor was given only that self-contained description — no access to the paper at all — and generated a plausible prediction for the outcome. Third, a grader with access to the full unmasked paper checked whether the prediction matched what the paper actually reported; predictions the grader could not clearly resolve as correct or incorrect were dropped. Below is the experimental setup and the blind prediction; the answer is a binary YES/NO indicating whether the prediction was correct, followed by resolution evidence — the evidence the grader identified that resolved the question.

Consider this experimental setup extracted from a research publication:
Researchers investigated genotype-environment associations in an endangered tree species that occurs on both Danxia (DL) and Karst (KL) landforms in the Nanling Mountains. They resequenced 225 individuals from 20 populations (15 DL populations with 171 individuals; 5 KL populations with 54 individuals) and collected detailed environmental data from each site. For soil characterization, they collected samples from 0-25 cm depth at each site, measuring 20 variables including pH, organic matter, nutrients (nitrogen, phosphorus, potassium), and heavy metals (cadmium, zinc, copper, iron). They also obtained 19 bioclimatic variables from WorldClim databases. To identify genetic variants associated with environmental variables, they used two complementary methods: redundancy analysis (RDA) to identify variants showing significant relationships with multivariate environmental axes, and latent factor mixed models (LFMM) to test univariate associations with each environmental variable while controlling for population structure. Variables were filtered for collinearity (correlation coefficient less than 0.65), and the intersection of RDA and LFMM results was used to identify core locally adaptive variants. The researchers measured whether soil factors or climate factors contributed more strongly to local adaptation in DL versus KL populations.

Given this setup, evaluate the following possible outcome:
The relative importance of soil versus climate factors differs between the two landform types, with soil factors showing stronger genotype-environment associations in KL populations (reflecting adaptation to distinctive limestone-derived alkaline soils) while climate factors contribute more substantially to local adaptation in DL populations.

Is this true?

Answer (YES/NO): NO